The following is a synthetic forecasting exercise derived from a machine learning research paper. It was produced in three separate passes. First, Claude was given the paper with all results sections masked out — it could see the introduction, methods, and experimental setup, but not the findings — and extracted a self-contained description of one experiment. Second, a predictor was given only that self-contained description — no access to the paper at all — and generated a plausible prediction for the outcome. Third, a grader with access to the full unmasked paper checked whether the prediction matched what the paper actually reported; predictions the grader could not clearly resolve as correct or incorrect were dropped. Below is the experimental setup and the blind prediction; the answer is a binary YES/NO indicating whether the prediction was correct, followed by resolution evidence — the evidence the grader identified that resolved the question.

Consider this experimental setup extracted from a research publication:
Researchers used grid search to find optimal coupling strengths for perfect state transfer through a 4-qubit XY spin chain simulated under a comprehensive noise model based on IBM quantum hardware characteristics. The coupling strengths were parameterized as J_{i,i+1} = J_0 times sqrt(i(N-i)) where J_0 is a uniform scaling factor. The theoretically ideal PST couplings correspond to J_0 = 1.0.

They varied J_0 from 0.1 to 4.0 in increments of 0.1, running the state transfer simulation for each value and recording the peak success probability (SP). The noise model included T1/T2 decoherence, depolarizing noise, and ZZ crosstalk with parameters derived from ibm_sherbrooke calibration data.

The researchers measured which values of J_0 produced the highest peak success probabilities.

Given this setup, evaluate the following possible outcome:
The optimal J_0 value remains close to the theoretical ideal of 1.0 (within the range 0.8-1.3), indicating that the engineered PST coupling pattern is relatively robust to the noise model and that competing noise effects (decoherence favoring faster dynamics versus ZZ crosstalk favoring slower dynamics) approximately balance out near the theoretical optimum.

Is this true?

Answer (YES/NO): NO